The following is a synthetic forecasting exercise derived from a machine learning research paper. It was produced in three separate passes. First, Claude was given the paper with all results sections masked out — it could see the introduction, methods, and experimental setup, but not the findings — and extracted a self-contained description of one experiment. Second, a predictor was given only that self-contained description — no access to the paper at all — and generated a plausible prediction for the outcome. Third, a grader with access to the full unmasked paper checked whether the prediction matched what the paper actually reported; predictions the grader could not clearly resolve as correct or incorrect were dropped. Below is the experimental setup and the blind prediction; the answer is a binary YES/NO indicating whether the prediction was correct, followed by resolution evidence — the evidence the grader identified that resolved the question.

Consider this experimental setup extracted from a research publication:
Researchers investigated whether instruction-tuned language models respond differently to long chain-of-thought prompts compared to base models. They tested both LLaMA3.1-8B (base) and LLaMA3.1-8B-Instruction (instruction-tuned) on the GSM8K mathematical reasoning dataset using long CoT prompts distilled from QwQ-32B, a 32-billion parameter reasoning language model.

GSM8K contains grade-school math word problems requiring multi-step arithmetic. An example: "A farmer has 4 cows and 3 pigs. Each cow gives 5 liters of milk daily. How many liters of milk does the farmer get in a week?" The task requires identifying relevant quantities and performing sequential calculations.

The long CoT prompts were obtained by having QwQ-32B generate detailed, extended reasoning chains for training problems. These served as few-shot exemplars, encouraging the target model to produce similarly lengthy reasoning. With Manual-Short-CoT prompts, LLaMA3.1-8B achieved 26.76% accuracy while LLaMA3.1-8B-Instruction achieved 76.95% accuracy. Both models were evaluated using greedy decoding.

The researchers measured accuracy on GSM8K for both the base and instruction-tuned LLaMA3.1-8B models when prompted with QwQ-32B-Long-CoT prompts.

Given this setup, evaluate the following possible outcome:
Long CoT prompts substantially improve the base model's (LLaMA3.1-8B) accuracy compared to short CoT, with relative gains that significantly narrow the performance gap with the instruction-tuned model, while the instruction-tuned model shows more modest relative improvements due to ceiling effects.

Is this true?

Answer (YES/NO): NO